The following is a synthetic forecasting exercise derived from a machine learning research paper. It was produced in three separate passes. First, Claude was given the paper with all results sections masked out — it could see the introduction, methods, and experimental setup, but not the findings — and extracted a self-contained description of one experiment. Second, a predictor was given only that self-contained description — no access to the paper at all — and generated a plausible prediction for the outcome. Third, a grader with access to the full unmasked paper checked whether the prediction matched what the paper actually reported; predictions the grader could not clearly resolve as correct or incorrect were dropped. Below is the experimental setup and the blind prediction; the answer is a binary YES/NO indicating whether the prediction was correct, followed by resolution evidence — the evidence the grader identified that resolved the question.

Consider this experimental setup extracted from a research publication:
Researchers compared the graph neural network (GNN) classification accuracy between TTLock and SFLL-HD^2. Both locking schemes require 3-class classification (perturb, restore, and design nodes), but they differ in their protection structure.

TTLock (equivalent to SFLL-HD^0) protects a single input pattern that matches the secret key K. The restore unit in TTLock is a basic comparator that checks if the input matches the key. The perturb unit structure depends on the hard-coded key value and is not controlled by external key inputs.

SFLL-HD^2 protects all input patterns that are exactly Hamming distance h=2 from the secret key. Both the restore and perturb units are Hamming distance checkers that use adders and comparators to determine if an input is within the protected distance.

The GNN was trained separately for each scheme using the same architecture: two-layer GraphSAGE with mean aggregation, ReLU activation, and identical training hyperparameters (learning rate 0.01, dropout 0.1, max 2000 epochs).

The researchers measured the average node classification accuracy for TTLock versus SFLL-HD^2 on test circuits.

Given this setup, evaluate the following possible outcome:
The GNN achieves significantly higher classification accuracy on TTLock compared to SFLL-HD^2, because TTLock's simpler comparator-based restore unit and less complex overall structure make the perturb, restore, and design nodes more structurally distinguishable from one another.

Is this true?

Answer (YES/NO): NO